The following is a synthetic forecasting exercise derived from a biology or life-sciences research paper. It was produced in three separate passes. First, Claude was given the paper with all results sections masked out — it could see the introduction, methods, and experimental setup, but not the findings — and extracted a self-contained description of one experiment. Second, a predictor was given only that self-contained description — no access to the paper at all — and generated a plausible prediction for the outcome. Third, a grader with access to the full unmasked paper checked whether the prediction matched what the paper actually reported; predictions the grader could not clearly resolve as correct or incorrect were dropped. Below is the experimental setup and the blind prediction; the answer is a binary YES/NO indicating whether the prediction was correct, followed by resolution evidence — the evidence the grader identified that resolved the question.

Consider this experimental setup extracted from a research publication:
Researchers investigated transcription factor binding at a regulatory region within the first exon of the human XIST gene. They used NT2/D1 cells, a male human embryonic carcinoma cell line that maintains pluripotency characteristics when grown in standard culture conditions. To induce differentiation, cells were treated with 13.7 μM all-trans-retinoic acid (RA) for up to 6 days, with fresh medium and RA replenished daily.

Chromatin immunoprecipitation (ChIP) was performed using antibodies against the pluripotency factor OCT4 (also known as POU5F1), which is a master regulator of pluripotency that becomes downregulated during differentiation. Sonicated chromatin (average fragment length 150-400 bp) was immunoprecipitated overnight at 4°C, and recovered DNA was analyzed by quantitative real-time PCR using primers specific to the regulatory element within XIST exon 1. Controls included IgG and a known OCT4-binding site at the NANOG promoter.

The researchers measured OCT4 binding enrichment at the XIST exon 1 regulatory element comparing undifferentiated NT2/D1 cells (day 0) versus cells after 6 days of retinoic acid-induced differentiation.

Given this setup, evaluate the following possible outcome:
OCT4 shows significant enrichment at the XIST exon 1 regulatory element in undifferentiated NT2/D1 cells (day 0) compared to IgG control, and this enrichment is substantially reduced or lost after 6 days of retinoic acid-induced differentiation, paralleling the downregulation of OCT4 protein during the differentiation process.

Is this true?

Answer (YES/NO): NO